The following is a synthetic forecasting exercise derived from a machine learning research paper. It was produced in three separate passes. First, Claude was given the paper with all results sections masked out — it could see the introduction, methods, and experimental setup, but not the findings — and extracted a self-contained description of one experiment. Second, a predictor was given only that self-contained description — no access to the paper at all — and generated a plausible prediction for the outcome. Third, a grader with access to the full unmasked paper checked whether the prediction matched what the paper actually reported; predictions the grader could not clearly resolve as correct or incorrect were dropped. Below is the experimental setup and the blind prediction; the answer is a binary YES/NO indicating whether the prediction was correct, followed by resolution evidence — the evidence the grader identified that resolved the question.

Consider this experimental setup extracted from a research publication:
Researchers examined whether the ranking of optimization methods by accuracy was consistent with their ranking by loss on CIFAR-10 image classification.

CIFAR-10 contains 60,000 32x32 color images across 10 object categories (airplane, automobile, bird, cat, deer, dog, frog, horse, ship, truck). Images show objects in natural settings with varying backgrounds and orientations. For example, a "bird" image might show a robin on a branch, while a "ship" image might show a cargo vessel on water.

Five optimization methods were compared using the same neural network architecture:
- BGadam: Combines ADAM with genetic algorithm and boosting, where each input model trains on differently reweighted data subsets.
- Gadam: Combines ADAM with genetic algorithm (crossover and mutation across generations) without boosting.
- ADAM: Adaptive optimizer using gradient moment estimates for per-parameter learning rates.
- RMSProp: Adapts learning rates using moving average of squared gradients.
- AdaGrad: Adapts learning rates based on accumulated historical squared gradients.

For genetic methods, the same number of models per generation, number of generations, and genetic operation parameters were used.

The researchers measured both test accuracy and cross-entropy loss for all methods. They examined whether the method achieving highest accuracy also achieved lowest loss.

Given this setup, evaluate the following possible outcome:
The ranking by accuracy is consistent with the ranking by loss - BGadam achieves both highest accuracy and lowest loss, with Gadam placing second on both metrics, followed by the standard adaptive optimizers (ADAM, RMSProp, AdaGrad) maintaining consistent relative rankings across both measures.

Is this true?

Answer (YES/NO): NO